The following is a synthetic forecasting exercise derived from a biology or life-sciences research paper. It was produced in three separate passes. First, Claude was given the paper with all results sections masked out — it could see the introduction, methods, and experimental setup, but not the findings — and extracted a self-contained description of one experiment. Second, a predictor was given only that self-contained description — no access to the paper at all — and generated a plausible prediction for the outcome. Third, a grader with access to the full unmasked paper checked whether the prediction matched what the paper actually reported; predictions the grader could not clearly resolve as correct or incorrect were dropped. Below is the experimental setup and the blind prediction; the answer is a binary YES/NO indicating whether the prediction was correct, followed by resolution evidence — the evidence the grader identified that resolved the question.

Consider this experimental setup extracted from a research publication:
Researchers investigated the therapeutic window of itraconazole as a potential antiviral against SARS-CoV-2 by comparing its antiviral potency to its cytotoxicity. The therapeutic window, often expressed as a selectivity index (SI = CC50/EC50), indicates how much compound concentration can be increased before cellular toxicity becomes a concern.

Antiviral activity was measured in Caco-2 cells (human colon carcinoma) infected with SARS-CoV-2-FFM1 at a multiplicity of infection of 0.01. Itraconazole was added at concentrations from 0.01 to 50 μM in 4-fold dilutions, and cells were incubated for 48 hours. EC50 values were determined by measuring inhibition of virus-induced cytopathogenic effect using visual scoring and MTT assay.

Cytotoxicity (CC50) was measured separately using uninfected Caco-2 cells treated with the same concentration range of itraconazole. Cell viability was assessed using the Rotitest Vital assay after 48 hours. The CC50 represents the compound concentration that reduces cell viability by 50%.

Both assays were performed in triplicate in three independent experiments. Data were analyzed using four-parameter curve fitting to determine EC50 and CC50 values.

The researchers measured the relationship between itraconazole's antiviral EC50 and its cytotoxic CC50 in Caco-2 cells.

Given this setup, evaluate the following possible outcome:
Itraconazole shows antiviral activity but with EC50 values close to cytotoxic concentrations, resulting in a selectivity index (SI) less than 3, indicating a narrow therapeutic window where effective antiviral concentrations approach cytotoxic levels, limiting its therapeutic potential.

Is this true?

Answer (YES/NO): NO